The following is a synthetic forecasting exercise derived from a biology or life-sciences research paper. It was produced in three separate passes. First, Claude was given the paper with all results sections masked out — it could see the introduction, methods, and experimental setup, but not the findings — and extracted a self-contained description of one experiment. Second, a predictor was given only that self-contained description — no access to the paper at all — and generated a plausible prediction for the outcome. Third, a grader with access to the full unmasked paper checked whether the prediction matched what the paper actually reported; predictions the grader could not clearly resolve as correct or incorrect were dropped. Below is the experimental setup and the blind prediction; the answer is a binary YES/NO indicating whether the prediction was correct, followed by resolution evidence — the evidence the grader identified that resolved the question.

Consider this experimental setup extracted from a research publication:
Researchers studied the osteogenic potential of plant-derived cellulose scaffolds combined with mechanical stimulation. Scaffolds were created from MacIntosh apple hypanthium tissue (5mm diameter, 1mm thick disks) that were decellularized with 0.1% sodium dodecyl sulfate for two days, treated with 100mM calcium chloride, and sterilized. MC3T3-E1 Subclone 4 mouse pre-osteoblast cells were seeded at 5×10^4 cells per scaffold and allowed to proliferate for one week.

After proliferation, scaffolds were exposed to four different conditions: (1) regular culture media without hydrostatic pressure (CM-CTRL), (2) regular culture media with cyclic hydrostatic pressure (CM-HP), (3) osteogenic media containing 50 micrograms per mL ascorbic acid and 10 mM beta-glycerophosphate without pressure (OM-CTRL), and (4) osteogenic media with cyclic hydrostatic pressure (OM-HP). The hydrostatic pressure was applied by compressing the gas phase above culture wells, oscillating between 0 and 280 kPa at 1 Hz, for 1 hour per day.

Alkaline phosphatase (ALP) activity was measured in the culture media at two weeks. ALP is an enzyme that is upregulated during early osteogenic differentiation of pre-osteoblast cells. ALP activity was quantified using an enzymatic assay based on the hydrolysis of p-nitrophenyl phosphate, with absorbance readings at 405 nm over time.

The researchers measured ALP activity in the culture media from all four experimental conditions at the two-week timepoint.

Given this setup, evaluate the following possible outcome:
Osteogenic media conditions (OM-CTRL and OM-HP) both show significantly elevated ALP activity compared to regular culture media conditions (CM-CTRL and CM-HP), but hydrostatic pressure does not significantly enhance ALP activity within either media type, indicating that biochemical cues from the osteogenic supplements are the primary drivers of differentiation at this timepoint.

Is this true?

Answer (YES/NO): NO